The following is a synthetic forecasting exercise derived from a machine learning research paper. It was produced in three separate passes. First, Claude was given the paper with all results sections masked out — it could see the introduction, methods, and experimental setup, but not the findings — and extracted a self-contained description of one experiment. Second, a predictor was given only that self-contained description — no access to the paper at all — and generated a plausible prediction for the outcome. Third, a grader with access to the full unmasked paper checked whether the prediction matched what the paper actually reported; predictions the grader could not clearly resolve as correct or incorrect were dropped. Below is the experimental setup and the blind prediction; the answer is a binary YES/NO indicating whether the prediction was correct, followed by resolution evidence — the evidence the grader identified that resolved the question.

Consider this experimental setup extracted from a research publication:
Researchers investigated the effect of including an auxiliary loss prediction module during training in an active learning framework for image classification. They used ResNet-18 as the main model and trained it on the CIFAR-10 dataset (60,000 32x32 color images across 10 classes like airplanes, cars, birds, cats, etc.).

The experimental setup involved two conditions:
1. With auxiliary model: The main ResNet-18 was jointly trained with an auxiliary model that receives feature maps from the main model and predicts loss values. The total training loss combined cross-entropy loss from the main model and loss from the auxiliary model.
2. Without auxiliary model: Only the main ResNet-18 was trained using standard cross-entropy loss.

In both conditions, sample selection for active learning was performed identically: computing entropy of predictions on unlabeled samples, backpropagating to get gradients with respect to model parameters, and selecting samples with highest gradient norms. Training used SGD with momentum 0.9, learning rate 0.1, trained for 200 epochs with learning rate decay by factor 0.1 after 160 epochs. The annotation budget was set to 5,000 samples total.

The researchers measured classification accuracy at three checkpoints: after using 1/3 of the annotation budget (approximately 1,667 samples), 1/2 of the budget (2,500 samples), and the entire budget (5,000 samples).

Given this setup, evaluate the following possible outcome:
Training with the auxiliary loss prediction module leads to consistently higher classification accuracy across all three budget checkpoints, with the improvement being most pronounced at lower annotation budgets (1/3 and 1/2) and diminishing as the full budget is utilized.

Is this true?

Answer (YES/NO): YES